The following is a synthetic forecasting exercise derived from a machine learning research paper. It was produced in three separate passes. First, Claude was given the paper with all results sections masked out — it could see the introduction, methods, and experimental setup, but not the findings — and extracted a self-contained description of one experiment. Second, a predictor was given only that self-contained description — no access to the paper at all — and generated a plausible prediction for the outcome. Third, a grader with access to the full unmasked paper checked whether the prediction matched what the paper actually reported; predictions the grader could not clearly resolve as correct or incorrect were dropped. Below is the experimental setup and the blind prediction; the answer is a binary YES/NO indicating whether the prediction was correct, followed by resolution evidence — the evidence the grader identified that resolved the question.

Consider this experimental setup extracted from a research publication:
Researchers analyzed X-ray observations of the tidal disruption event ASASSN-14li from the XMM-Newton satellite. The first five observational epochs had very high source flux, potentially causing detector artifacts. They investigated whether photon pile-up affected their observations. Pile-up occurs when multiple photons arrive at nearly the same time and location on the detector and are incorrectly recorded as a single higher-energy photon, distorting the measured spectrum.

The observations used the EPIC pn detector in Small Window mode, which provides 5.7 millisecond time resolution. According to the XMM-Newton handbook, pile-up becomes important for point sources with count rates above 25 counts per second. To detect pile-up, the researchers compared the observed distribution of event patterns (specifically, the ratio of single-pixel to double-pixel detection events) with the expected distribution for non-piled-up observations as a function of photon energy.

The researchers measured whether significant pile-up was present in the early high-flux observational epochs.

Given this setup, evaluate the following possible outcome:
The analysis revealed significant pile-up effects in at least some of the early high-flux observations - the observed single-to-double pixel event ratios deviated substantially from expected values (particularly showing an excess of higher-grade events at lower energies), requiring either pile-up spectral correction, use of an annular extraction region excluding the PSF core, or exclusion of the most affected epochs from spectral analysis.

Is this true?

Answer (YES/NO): YES